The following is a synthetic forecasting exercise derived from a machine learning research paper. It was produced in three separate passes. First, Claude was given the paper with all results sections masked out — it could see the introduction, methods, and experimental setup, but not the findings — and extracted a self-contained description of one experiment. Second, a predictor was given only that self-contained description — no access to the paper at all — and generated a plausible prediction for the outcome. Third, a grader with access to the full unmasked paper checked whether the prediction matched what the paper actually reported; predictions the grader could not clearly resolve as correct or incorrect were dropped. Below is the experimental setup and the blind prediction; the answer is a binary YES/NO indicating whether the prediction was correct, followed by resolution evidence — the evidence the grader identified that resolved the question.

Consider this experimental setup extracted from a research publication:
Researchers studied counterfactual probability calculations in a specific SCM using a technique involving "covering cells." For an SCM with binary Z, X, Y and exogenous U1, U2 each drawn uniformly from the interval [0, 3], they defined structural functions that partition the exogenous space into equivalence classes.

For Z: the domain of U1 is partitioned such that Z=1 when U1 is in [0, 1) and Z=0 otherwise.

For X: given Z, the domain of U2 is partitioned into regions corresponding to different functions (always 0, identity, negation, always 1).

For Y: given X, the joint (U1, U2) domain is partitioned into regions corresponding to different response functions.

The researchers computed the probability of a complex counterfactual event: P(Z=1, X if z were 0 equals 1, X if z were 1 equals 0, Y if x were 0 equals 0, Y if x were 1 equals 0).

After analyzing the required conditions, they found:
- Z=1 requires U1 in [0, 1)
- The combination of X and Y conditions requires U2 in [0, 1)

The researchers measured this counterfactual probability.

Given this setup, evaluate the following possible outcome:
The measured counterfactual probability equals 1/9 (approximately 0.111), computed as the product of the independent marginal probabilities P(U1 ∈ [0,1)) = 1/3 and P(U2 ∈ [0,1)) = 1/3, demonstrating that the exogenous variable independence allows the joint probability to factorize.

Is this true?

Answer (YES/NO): YES